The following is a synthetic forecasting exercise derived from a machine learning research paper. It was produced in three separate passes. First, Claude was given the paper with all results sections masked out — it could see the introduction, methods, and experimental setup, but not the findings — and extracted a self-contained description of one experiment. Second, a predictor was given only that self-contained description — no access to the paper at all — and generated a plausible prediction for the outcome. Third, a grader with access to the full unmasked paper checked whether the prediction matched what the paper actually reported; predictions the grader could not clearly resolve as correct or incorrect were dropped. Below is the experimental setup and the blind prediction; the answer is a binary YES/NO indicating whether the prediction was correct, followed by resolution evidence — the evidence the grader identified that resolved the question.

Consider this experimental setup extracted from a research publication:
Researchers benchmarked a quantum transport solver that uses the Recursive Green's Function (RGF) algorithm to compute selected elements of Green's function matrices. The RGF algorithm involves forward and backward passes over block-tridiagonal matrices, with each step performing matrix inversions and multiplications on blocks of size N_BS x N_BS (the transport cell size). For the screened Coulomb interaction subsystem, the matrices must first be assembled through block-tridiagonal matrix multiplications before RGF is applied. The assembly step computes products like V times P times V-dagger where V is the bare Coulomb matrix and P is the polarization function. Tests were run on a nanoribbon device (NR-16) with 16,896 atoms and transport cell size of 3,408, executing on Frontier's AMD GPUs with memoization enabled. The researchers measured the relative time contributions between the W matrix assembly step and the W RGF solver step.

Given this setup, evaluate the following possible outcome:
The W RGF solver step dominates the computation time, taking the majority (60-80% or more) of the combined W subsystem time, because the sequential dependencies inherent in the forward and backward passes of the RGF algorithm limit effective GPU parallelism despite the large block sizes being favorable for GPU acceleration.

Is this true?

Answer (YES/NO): NO